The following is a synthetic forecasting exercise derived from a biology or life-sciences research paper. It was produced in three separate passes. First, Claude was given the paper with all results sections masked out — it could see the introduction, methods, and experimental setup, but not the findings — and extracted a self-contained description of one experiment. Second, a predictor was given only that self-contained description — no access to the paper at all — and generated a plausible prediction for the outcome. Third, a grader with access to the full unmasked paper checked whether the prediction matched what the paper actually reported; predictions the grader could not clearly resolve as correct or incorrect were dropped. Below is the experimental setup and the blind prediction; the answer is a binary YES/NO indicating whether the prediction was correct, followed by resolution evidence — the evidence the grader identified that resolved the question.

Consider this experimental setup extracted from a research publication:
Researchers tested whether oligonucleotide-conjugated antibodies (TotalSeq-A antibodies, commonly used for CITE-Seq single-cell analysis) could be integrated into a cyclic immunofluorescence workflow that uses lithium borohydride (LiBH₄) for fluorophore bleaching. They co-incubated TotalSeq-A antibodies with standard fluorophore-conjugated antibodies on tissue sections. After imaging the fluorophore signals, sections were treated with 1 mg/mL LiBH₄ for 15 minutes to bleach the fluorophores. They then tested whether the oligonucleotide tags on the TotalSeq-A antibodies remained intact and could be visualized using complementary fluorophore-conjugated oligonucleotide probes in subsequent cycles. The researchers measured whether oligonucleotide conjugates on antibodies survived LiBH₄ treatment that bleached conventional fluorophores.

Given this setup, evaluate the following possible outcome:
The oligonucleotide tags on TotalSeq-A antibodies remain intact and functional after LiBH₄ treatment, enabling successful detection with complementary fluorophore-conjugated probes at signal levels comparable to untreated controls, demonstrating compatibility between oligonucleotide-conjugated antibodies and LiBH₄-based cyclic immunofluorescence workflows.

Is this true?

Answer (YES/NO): YES